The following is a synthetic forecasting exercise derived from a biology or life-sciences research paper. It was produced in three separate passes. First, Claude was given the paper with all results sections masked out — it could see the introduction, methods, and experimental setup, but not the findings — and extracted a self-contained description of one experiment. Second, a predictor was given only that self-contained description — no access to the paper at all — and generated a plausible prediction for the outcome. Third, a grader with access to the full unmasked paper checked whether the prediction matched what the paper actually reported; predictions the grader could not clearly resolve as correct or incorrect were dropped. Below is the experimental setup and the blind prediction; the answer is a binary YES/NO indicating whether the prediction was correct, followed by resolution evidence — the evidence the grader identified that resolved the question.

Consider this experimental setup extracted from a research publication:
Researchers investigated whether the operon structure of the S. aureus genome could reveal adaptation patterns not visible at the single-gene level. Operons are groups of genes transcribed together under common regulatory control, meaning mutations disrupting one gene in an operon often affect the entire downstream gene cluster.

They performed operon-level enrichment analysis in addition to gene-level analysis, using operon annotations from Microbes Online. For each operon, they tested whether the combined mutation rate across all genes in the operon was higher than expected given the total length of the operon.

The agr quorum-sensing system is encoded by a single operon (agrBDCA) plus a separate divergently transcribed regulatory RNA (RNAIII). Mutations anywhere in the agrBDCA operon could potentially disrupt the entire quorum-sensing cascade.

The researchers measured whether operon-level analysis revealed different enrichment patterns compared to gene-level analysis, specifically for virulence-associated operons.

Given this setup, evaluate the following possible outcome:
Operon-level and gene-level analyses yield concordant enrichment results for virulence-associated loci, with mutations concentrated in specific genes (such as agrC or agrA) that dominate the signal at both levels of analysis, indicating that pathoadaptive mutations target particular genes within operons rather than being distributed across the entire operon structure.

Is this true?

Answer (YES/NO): NO